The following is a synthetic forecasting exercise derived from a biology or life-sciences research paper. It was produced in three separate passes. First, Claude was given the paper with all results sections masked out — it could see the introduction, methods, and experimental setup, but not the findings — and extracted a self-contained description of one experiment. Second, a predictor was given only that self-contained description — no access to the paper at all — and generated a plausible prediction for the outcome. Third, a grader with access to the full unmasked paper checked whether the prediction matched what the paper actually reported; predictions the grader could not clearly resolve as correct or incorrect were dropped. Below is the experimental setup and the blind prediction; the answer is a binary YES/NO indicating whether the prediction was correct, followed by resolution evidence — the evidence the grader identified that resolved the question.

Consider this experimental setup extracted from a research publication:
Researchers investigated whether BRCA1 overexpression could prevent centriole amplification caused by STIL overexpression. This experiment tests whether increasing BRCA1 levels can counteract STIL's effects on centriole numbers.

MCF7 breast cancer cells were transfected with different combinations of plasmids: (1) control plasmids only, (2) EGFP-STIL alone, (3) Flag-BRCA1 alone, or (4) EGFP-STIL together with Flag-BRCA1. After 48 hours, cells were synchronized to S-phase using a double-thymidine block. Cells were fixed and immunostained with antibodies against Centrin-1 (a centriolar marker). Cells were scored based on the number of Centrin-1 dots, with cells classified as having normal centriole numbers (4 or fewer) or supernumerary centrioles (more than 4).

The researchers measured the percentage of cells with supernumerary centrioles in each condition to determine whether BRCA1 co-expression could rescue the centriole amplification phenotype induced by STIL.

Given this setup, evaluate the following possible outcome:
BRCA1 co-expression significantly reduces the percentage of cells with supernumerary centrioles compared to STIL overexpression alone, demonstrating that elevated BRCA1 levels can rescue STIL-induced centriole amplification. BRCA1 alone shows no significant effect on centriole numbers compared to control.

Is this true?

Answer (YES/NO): NO